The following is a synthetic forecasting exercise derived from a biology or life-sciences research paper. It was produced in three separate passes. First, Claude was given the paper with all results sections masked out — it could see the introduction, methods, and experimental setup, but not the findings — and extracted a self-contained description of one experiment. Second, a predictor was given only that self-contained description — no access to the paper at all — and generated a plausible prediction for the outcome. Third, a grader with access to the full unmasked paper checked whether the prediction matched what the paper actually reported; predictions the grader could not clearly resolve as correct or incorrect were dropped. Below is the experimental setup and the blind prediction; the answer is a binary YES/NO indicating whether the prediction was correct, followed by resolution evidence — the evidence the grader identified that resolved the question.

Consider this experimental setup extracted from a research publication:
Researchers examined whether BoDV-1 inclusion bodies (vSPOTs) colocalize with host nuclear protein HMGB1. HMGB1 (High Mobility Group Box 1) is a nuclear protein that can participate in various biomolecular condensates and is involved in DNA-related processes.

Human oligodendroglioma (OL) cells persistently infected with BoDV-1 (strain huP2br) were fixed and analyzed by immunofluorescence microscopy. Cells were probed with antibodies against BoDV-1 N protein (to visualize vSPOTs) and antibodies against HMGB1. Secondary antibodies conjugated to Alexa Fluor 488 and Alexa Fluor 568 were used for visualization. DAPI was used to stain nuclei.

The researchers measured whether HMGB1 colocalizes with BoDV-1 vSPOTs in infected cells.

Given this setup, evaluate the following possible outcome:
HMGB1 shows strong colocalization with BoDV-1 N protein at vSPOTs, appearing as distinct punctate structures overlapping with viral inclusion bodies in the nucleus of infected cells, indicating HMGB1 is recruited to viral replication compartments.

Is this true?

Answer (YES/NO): YES